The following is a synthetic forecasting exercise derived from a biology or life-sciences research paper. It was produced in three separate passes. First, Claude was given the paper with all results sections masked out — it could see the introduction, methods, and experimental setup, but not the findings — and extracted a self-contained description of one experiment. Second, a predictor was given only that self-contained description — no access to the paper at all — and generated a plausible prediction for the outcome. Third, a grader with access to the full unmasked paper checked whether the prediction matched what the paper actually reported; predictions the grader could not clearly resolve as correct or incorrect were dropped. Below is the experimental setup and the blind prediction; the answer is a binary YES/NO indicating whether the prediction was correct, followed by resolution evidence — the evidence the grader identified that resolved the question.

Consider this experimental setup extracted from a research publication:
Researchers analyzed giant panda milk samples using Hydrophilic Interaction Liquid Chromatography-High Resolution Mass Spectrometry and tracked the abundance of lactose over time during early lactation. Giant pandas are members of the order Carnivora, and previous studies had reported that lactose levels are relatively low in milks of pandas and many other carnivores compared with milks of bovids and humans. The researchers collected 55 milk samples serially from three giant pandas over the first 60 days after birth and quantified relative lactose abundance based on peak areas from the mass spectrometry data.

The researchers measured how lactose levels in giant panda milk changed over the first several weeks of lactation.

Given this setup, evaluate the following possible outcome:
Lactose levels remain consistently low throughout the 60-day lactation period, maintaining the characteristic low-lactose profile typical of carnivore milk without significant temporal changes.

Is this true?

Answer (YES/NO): NO